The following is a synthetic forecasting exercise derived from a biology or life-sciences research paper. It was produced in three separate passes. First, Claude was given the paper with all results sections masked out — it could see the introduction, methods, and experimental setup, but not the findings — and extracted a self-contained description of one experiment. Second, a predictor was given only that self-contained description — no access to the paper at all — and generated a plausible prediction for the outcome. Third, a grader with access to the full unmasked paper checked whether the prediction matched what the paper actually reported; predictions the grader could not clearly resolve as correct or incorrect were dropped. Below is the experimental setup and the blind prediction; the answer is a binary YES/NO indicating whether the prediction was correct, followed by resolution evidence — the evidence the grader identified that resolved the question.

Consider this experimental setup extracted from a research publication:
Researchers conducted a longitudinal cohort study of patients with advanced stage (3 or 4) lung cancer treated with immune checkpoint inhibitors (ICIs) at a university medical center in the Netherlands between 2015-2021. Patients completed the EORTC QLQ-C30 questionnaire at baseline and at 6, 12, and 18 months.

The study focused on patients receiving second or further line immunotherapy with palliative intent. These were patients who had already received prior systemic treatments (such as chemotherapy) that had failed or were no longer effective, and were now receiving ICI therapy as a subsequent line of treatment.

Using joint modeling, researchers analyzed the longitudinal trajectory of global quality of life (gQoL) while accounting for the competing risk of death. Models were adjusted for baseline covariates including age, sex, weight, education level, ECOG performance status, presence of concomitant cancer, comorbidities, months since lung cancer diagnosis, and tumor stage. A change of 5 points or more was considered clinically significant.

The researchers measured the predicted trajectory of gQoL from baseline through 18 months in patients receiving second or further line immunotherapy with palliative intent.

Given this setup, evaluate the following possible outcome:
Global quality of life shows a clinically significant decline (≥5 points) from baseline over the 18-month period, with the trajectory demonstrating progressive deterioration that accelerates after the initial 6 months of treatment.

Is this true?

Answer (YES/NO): NO